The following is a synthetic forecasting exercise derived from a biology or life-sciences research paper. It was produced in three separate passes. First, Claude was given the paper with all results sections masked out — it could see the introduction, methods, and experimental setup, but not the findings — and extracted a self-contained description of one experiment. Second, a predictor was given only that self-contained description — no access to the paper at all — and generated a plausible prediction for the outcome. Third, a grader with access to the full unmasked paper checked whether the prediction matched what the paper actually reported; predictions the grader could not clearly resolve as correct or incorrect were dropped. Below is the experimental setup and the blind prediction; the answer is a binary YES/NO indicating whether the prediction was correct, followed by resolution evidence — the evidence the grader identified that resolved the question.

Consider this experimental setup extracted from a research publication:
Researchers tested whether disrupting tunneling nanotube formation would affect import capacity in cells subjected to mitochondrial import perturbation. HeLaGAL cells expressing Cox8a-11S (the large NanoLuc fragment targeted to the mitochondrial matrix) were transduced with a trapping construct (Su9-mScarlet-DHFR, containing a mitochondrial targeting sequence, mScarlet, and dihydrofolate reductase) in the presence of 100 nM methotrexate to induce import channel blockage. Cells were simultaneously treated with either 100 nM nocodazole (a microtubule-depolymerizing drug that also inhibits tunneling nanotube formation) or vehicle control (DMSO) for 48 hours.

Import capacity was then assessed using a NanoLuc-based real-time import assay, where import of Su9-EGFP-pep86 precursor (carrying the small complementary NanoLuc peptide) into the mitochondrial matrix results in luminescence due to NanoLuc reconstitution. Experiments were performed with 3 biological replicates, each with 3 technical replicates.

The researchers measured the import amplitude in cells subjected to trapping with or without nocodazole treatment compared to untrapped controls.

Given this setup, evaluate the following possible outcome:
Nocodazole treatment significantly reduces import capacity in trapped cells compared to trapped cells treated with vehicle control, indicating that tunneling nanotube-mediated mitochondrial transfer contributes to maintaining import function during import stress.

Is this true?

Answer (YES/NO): YES